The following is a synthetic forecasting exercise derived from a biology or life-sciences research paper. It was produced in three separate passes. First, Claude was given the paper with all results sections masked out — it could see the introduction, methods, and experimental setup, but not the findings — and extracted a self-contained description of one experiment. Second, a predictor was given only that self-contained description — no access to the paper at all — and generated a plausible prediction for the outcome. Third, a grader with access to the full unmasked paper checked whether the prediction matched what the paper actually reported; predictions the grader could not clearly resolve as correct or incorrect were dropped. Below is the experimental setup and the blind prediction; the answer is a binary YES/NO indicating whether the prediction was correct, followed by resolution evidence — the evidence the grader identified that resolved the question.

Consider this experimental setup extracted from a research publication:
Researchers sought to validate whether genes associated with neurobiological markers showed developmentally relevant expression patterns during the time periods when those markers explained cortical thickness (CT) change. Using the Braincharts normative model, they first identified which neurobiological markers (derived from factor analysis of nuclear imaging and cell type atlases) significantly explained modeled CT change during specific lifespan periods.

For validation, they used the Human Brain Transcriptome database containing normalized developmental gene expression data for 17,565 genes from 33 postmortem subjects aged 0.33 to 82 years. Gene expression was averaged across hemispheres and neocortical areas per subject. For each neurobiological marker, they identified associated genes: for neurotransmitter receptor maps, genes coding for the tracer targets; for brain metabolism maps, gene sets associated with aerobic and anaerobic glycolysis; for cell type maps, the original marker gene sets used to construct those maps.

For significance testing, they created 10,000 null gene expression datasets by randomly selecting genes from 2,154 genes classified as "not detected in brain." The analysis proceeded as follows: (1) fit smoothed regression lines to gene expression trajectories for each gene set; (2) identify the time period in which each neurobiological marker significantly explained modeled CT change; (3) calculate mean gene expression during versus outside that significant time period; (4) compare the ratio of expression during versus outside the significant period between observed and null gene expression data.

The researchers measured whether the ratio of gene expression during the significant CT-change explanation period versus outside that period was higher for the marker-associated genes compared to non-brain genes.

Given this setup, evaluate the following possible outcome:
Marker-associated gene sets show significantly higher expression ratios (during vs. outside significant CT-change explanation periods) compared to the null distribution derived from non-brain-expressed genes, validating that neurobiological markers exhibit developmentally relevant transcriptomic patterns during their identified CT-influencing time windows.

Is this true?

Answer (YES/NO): YES